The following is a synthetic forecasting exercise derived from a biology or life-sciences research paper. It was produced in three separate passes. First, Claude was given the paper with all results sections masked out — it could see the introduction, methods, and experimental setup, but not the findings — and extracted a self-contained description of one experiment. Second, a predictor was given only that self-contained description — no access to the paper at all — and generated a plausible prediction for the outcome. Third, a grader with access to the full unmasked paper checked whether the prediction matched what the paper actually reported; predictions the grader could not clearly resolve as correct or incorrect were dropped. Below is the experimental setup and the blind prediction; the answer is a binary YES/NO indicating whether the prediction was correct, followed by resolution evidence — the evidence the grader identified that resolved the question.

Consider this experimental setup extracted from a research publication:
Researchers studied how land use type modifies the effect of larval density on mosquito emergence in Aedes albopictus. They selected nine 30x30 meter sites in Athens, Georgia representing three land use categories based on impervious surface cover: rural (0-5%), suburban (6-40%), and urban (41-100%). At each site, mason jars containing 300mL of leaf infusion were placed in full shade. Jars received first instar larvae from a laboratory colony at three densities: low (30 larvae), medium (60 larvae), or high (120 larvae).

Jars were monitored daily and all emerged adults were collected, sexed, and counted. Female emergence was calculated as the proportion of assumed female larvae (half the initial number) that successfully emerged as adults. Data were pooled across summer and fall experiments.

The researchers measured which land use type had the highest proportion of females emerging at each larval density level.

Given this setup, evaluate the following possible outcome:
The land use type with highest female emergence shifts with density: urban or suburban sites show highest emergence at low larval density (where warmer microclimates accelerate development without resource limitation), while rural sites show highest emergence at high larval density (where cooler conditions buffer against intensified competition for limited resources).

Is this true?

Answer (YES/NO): YES